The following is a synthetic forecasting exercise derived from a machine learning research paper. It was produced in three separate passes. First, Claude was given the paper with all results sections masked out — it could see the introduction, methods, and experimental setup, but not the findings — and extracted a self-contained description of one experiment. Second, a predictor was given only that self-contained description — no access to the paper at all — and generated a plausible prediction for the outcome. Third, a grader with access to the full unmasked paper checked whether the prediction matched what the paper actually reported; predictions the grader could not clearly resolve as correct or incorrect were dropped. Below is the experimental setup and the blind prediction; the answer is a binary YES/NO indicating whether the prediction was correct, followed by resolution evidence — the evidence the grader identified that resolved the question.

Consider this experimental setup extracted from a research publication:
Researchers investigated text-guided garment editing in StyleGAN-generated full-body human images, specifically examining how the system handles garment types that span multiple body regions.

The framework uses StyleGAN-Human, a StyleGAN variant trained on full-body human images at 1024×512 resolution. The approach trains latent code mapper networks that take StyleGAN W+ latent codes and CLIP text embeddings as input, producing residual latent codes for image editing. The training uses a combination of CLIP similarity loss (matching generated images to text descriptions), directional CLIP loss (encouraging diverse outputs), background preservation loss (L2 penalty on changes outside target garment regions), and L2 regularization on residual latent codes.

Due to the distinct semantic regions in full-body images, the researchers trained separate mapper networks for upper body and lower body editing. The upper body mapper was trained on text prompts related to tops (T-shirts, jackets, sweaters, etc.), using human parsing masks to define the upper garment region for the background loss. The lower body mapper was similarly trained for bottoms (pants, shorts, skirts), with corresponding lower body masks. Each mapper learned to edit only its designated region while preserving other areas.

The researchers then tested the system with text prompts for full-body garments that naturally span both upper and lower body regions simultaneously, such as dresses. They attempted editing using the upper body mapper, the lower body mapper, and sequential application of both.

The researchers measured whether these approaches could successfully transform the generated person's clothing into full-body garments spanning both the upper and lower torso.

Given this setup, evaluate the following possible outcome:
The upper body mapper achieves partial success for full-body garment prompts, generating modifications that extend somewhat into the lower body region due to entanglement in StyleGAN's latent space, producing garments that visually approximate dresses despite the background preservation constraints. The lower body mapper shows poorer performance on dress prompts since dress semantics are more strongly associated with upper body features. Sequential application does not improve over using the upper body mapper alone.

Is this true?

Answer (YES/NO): NO